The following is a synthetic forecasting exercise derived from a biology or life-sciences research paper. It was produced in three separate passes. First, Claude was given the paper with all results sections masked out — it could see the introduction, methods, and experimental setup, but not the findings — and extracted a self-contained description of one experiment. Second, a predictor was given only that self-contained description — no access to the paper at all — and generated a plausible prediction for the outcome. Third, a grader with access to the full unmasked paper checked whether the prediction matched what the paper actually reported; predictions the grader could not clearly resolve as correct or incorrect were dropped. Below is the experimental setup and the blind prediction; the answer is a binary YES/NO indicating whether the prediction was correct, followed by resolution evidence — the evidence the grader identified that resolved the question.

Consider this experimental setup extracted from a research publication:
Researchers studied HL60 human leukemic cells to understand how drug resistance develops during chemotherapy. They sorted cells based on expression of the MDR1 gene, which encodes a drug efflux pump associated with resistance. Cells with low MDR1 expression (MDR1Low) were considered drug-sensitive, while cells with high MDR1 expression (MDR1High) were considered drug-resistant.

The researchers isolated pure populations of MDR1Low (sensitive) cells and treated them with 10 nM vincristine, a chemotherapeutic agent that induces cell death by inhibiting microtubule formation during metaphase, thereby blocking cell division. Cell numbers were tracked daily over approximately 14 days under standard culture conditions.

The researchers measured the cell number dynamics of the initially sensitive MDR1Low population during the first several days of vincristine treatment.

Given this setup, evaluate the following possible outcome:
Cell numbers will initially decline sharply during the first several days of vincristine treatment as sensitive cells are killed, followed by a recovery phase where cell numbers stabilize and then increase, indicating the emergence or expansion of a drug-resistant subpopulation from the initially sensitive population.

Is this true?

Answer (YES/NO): NO